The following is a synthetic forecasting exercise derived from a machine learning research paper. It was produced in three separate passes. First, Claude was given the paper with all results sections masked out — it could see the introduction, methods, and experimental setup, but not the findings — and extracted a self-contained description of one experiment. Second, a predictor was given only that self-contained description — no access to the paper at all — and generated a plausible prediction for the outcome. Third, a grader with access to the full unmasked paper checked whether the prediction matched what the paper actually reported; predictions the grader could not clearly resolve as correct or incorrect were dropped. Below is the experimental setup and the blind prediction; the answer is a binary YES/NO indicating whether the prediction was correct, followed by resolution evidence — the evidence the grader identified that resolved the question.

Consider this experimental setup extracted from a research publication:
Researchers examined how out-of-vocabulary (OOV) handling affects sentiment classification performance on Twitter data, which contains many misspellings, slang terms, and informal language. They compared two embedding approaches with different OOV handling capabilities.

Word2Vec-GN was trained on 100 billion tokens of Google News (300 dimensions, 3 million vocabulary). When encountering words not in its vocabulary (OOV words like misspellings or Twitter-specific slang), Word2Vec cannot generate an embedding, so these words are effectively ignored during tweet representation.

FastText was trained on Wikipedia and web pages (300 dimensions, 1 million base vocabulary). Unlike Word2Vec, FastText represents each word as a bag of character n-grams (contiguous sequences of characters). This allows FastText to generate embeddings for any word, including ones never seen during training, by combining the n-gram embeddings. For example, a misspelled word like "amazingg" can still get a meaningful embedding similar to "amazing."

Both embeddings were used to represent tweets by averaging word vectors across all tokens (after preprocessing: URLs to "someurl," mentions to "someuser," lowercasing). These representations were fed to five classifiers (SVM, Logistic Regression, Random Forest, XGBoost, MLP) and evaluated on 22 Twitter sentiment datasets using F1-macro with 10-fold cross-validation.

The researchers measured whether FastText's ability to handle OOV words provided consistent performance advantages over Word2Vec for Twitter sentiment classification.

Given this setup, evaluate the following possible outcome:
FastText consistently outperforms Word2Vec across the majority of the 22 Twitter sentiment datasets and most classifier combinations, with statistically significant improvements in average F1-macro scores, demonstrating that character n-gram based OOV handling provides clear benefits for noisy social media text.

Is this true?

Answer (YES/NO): NO